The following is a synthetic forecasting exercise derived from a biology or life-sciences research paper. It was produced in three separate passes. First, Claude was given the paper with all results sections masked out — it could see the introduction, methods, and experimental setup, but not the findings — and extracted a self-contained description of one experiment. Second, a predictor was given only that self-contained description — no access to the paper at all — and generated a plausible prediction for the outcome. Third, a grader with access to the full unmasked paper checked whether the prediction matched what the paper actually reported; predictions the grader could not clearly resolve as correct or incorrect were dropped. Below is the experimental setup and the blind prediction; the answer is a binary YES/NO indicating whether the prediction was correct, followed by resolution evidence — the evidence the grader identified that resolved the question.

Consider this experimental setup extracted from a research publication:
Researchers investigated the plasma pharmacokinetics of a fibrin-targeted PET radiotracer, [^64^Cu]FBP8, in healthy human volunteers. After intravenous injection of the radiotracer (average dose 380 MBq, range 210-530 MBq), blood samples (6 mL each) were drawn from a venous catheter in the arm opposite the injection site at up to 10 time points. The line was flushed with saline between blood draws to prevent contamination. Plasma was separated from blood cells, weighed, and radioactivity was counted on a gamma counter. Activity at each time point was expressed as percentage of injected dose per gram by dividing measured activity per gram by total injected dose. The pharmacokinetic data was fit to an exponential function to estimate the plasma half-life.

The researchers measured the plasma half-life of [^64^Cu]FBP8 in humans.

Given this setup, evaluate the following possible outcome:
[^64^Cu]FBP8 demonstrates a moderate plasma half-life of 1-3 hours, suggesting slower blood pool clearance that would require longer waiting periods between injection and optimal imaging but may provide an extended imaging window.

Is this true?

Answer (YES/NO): NO